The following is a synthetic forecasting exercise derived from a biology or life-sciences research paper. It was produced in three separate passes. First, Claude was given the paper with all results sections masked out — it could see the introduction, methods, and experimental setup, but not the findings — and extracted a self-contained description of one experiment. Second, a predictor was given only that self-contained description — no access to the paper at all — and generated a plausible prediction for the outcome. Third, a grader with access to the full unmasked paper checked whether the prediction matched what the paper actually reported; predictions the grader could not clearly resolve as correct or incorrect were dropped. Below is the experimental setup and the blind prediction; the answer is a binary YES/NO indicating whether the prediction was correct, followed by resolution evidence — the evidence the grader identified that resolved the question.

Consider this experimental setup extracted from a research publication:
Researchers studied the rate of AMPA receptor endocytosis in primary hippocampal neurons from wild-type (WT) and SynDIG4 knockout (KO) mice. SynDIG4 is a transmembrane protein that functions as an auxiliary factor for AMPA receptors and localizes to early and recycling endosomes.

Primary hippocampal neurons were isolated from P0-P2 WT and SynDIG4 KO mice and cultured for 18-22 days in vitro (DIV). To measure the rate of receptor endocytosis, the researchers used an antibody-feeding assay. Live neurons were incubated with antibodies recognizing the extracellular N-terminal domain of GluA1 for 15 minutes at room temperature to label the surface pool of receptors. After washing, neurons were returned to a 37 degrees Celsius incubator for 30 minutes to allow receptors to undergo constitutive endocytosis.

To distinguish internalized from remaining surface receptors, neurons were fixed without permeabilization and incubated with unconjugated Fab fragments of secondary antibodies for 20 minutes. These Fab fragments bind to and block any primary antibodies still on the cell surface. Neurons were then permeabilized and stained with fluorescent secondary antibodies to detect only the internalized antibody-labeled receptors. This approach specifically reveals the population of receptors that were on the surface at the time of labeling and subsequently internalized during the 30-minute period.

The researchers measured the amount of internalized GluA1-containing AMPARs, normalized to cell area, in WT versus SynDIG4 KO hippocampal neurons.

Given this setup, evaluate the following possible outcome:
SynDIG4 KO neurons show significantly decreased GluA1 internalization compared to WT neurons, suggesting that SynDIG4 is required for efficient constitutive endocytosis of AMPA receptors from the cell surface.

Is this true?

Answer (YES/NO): NO